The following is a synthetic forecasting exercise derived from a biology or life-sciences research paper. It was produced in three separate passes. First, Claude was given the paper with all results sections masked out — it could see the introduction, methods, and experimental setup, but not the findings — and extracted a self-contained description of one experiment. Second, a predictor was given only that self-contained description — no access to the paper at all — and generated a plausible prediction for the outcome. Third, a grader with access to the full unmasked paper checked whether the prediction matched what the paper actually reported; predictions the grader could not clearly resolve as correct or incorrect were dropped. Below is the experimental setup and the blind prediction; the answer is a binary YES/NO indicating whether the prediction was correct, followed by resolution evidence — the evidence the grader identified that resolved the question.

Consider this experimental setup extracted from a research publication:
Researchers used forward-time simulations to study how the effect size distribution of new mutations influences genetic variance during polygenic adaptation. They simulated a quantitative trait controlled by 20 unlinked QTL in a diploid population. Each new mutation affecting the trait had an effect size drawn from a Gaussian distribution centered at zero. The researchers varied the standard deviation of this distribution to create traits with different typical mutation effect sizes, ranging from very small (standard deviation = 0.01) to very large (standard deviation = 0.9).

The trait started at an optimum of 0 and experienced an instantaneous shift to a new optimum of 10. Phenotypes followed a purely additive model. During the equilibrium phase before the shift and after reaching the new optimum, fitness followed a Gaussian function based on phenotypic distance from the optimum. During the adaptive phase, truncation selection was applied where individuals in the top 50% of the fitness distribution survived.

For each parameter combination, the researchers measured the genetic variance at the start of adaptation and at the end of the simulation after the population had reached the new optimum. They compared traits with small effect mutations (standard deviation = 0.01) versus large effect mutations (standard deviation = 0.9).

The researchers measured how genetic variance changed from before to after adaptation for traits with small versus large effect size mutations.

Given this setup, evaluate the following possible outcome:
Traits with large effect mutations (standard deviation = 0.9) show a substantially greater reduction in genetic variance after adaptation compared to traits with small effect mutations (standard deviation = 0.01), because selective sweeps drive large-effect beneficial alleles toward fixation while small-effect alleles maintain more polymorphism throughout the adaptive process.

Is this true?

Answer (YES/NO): NO